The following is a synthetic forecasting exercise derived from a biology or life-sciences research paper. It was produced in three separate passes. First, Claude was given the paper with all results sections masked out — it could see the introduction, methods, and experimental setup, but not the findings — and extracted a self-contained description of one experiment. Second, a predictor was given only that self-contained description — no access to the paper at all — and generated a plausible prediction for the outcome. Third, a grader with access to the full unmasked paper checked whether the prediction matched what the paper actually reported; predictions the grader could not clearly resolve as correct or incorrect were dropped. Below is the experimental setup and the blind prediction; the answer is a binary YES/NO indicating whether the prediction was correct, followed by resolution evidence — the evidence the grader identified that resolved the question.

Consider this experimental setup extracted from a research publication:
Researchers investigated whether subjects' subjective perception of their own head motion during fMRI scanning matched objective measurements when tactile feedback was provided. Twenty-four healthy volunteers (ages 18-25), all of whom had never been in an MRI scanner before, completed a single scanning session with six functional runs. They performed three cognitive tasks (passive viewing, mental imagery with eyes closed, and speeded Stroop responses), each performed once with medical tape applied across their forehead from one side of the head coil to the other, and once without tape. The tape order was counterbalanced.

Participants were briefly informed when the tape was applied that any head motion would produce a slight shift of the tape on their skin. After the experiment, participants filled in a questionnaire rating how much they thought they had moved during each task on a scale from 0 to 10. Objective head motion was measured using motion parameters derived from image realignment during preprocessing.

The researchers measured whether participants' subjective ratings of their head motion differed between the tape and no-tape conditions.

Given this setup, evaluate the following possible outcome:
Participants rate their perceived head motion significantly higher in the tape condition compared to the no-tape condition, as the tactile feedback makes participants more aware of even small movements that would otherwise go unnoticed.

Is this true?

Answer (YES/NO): NO